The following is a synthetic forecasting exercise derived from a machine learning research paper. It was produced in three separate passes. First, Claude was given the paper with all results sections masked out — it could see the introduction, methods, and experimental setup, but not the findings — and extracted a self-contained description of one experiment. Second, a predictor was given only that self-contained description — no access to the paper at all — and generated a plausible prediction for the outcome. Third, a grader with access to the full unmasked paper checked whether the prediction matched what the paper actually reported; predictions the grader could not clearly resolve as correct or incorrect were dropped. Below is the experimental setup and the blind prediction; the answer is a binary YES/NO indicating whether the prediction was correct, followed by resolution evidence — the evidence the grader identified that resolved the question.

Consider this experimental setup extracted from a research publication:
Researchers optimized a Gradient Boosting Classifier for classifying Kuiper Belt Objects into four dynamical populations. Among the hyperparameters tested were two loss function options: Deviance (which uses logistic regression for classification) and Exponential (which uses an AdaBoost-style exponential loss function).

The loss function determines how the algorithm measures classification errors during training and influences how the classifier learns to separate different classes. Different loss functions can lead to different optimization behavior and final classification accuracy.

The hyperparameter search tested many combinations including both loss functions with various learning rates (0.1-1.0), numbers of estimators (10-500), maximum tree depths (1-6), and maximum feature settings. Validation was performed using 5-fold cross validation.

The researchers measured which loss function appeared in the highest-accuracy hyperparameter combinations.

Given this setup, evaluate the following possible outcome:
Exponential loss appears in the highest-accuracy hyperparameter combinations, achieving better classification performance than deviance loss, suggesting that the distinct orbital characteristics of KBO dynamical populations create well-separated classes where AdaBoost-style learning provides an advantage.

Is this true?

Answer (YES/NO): NO